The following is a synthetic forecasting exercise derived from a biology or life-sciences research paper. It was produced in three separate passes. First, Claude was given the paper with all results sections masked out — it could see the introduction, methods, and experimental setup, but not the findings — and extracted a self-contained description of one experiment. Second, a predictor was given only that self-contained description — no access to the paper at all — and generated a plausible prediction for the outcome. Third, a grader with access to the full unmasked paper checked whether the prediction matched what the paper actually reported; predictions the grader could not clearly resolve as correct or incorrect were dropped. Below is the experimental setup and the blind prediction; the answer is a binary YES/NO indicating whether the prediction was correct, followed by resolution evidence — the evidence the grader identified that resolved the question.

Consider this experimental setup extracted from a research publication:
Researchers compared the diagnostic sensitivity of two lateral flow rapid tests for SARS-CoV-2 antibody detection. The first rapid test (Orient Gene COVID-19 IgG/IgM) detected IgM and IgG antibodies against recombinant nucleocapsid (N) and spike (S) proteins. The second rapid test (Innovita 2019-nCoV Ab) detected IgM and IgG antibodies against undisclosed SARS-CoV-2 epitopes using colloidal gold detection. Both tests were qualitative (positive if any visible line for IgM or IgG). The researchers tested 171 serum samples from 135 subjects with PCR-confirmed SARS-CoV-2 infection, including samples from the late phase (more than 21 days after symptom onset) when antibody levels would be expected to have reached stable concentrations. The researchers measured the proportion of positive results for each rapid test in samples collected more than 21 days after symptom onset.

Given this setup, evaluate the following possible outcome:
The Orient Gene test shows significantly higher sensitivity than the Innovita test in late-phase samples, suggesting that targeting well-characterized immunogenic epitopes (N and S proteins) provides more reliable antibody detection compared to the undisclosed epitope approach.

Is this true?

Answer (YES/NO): NO